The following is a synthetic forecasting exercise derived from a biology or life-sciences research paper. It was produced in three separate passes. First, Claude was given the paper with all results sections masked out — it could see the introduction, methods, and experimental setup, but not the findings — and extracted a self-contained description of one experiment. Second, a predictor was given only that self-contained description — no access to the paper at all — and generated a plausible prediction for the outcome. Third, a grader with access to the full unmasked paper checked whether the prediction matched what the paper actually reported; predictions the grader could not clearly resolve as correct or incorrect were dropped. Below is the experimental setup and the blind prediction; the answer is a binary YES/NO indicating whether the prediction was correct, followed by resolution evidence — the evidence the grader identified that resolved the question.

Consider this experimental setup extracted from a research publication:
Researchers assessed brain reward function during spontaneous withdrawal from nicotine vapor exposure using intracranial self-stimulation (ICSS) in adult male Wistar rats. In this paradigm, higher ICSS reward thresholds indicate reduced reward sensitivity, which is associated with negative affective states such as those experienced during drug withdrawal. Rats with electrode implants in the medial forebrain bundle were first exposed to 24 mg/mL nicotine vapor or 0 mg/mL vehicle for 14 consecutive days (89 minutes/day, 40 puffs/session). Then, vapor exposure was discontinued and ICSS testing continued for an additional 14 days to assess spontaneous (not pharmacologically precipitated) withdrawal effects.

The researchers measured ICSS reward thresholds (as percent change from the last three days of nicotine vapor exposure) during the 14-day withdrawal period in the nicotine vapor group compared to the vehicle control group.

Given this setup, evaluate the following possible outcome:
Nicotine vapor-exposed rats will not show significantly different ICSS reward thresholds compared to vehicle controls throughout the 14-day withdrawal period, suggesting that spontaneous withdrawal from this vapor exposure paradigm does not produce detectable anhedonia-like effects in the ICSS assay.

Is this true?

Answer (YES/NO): NO